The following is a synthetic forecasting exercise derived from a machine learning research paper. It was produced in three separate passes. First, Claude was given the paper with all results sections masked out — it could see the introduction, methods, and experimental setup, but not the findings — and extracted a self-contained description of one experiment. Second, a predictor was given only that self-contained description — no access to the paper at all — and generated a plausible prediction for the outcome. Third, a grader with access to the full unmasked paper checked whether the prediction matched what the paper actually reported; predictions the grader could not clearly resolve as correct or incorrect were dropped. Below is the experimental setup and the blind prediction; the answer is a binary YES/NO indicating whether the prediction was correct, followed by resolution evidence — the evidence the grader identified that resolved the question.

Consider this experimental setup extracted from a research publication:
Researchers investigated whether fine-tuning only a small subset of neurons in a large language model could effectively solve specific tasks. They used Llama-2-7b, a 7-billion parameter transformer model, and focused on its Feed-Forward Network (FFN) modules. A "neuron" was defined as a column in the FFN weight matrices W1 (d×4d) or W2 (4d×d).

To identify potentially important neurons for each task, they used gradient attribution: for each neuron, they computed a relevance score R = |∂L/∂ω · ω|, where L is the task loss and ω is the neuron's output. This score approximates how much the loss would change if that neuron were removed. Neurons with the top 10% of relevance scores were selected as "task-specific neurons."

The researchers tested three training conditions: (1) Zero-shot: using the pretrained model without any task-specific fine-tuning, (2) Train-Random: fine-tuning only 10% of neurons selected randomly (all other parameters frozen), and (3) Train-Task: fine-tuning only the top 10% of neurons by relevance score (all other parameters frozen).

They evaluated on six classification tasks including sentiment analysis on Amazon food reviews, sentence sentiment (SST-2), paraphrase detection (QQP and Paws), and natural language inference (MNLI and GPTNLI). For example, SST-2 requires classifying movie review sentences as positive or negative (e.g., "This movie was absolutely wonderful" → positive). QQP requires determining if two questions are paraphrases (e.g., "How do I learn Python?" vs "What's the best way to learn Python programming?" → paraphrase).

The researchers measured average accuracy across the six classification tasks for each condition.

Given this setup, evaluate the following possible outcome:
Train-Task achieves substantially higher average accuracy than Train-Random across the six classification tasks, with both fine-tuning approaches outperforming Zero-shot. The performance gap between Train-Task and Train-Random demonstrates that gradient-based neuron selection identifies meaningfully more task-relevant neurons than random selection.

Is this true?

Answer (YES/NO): YES